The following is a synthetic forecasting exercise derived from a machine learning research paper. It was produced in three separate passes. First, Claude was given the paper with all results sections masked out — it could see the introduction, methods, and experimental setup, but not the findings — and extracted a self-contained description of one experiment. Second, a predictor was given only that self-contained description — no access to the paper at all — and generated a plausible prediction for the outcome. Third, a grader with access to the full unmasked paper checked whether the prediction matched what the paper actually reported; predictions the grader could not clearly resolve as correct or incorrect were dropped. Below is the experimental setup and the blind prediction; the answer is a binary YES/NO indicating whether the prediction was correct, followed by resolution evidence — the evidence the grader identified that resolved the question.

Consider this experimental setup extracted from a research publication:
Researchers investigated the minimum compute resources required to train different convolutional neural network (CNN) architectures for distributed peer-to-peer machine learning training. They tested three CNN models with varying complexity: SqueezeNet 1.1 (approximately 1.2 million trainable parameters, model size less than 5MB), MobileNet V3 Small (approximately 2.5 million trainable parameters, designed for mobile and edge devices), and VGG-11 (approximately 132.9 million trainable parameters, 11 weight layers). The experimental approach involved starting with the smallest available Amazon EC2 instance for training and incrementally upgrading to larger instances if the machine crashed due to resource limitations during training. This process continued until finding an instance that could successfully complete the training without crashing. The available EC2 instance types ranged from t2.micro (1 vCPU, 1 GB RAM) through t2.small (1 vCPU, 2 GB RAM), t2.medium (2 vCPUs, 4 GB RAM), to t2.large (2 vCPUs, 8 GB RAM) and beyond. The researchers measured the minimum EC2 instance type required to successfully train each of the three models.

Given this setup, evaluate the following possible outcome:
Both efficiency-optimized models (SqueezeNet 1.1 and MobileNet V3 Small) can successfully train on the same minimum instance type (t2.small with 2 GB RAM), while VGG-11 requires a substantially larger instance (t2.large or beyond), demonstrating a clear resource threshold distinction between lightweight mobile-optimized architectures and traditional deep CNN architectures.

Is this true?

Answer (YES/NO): NO